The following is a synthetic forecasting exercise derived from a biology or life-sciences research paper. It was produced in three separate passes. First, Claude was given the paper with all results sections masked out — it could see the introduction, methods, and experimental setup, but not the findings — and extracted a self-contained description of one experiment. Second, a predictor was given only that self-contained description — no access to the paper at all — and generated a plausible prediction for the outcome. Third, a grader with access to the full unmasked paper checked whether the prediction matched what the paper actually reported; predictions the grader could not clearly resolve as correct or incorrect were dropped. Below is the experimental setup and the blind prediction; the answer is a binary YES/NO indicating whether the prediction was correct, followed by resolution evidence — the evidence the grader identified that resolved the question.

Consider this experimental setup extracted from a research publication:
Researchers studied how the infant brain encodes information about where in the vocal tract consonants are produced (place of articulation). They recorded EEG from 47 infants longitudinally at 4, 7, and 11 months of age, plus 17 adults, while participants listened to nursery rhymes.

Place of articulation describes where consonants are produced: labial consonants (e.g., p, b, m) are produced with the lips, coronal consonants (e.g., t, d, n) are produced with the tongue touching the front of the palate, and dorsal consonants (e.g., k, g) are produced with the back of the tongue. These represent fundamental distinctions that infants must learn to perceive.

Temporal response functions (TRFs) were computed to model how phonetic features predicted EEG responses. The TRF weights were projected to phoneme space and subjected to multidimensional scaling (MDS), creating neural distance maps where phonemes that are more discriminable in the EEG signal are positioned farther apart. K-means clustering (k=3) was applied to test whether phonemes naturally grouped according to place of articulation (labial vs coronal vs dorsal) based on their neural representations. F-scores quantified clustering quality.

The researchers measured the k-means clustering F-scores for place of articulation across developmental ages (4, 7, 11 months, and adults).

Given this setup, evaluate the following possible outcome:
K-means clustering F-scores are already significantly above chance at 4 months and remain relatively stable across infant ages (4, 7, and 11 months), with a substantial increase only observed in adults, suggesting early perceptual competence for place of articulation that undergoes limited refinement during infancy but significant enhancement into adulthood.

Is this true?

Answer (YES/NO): NO